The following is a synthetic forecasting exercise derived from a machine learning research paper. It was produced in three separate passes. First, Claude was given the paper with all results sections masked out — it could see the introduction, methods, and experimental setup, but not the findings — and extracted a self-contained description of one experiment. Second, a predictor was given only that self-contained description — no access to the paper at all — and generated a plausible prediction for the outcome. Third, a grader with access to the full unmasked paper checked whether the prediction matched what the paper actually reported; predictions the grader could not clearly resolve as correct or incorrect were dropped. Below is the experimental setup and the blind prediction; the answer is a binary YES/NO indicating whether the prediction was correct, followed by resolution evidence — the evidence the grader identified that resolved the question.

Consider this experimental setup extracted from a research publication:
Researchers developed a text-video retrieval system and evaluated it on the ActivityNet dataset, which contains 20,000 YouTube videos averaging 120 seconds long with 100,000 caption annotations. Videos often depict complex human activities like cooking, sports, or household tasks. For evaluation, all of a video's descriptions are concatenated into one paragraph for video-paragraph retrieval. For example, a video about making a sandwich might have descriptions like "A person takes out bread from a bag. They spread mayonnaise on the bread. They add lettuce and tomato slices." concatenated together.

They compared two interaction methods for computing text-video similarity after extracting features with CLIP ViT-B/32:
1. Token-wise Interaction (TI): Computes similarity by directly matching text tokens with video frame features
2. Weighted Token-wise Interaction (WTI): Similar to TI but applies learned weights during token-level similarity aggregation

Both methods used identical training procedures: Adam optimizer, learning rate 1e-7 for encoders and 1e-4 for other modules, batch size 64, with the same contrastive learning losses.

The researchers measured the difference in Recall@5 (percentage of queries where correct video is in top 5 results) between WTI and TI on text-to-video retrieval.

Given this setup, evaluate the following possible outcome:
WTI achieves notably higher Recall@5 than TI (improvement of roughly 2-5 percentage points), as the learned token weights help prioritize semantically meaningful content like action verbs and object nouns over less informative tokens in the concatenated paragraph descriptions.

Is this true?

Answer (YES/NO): NO